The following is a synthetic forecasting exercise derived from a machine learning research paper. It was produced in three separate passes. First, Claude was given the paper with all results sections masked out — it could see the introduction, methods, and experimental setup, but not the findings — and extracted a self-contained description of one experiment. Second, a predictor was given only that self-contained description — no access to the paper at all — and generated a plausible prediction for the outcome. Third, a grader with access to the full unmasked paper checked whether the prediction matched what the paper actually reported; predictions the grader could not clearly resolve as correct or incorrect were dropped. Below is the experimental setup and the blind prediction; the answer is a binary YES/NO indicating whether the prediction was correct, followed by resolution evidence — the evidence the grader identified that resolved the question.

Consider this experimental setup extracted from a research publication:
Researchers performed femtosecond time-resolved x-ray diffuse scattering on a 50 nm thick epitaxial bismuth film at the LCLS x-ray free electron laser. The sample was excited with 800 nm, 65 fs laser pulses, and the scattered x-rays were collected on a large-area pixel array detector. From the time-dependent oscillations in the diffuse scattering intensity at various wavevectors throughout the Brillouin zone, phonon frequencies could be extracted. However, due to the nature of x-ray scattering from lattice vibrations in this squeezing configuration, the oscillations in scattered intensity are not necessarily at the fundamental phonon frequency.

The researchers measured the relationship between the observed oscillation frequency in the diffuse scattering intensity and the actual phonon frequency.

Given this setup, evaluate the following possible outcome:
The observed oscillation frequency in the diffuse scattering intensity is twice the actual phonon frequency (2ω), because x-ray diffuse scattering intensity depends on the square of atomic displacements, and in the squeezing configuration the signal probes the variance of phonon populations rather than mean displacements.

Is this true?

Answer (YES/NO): YES